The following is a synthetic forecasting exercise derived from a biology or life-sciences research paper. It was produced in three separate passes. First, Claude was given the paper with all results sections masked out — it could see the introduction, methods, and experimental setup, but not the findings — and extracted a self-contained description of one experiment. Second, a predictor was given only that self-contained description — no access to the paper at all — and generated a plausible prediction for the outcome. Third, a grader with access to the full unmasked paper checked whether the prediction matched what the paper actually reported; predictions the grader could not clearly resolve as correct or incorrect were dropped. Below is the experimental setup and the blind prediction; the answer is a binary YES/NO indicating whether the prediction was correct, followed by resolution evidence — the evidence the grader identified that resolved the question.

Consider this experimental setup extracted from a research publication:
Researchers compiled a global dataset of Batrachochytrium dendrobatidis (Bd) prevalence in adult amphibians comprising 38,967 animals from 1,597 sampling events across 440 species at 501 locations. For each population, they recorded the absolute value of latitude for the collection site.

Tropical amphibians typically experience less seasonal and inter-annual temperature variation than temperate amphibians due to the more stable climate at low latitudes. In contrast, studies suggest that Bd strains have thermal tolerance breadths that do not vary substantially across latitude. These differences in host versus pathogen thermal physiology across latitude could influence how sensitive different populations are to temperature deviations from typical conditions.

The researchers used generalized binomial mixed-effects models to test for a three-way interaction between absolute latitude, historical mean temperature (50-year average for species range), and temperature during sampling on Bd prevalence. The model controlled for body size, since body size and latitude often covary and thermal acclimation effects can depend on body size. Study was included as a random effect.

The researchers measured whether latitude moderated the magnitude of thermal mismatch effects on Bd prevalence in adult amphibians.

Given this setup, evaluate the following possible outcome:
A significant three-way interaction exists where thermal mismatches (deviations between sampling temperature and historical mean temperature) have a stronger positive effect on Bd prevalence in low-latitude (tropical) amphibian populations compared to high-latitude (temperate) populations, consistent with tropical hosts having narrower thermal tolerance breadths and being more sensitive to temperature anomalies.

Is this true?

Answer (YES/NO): YES